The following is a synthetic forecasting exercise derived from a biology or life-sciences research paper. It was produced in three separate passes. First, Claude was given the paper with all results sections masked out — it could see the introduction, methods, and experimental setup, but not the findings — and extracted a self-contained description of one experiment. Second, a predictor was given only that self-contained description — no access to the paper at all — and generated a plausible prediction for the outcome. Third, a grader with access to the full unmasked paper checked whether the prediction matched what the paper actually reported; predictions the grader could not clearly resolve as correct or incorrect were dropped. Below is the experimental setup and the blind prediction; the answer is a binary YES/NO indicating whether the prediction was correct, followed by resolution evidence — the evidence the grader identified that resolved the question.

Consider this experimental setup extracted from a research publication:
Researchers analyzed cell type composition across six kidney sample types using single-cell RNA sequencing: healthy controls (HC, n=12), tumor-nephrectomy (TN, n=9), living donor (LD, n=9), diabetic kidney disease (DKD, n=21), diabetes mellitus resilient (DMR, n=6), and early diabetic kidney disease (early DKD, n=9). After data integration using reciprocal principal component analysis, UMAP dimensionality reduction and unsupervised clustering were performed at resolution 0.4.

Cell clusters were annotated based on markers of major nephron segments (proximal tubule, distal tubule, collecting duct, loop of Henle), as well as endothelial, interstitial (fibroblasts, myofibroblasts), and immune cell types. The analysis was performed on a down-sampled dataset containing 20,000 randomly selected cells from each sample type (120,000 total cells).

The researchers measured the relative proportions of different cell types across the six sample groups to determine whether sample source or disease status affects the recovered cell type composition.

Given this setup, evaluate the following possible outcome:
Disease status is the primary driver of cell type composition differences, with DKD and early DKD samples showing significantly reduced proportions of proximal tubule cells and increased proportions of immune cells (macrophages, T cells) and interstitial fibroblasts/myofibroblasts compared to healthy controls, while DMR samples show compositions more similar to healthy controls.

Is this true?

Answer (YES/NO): NO